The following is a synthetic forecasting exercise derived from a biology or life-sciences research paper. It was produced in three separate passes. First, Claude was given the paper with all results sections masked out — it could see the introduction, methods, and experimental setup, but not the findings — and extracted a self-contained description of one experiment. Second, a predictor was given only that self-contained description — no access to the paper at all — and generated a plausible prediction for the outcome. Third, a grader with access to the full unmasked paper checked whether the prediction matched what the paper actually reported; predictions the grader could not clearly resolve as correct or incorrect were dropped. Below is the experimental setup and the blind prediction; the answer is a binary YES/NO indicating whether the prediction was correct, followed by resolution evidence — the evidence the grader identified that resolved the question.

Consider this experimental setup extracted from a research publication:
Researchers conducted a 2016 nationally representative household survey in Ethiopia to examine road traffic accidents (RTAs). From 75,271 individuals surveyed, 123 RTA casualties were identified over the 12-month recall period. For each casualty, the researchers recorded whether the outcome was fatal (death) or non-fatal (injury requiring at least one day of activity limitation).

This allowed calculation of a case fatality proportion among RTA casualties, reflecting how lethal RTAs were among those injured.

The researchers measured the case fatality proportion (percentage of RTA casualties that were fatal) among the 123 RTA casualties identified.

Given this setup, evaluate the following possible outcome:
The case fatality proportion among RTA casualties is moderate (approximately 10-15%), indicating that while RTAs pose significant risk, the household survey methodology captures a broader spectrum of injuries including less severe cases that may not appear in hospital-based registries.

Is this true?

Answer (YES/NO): NO